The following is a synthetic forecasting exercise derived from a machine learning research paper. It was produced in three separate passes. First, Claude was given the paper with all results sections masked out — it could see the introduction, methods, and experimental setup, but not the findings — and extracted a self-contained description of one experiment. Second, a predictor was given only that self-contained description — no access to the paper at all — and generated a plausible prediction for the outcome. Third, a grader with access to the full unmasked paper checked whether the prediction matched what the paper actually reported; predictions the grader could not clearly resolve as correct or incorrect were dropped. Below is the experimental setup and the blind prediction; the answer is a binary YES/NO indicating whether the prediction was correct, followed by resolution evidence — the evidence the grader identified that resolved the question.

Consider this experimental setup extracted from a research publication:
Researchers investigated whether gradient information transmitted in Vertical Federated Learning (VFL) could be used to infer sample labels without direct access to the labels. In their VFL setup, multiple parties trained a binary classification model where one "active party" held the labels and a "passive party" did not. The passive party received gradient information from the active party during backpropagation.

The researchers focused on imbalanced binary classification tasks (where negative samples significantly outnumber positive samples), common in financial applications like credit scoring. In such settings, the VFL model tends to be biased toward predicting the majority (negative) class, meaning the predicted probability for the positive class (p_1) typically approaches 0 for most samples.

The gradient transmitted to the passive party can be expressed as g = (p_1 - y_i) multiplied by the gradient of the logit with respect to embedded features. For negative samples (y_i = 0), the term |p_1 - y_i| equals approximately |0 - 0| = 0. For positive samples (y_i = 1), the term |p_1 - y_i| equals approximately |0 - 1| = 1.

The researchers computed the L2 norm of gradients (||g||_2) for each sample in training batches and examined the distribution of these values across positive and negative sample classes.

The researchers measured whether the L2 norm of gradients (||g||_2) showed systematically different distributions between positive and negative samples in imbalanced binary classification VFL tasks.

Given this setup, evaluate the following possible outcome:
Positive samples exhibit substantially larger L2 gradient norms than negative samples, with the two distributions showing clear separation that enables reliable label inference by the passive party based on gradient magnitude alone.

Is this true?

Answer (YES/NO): NO